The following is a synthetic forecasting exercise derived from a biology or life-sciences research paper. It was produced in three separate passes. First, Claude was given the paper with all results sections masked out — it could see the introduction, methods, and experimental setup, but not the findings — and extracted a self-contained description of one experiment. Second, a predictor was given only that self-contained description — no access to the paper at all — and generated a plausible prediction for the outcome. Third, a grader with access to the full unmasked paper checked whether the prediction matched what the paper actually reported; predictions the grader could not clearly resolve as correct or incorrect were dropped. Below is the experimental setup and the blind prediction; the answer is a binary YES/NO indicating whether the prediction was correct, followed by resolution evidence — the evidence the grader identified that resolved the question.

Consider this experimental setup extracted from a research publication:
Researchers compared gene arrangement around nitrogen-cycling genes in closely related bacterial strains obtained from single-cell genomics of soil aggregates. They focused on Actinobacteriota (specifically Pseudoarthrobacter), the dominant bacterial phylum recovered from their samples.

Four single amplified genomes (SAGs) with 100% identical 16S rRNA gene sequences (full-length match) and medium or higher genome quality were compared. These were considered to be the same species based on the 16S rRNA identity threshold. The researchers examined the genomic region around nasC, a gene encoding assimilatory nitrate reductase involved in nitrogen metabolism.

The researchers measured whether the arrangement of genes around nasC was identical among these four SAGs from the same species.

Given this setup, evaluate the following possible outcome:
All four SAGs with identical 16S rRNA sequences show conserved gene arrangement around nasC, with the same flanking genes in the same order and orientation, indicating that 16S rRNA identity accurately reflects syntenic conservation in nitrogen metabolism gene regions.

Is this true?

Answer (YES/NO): NO